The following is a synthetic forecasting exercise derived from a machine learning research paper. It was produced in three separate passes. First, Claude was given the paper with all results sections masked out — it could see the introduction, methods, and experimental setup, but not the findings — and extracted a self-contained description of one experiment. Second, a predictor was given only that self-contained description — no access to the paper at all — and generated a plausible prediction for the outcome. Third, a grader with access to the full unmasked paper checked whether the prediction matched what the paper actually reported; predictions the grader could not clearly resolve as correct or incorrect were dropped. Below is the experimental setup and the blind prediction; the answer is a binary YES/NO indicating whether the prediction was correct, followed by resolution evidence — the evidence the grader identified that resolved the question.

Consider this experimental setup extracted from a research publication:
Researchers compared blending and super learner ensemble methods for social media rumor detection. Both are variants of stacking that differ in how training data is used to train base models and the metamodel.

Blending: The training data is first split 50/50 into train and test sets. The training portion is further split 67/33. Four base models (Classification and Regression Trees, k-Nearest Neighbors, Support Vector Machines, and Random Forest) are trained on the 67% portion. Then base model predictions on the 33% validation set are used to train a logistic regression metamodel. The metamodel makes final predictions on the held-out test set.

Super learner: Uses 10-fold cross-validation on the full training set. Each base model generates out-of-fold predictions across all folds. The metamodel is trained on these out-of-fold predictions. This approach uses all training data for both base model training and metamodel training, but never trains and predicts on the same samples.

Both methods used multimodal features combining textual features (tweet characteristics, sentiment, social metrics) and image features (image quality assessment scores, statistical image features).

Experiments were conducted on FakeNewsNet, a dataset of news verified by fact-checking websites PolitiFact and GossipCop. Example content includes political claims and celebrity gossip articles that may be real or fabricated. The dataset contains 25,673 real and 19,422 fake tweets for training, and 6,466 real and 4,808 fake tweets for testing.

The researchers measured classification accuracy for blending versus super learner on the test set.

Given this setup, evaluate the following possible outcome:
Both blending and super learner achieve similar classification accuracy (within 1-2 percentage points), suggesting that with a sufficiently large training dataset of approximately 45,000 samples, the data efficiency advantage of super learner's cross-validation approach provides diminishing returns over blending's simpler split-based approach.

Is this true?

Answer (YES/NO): YES